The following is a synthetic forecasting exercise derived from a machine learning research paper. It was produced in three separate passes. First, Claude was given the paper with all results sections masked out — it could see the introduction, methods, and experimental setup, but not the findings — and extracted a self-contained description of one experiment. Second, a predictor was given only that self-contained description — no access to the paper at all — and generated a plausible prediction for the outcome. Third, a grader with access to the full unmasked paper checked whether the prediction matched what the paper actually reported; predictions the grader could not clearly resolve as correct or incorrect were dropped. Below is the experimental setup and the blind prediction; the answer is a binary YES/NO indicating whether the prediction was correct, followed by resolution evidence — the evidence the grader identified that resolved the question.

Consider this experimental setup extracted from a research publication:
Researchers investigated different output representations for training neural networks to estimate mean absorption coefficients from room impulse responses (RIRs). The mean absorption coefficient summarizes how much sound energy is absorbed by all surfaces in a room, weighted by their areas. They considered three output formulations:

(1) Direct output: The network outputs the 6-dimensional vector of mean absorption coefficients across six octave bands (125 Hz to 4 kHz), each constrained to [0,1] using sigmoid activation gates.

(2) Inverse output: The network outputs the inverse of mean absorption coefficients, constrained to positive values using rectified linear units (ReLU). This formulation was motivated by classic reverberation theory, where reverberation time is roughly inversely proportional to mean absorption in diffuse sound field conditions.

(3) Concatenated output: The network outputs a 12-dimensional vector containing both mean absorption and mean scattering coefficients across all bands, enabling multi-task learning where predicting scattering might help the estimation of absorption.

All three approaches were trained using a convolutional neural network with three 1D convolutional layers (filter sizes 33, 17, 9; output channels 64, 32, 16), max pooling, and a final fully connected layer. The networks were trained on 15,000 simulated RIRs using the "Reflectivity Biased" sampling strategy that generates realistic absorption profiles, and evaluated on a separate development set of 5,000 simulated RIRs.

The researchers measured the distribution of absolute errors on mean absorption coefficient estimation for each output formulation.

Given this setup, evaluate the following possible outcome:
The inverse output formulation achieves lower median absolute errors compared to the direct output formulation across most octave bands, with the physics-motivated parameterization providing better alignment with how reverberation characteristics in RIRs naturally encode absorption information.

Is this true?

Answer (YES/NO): NO